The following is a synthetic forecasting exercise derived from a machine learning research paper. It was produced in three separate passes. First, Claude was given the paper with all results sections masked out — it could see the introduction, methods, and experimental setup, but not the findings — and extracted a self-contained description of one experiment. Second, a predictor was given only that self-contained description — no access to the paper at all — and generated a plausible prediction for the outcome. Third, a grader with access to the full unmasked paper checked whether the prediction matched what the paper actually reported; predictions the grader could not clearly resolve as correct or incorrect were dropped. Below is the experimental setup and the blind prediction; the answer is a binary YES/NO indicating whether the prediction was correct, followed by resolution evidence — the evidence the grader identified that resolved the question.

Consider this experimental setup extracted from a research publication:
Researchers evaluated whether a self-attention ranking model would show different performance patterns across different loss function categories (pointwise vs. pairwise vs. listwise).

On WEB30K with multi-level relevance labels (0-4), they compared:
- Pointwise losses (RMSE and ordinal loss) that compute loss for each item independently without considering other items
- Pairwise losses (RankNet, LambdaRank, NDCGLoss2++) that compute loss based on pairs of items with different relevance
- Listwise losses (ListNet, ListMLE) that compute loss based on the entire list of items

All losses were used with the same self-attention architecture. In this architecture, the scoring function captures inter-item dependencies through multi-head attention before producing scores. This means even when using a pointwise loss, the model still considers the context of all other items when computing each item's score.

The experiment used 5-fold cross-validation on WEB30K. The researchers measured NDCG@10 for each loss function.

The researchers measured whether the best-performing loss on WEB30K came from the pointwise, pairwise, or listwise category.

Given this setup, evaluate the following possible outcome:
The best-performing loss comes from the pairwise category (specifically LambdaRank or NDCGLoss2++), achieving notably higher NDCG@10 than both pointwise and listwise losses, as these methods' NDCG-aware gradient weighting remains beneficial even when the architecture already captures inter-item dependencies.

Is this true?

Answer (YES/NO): NO